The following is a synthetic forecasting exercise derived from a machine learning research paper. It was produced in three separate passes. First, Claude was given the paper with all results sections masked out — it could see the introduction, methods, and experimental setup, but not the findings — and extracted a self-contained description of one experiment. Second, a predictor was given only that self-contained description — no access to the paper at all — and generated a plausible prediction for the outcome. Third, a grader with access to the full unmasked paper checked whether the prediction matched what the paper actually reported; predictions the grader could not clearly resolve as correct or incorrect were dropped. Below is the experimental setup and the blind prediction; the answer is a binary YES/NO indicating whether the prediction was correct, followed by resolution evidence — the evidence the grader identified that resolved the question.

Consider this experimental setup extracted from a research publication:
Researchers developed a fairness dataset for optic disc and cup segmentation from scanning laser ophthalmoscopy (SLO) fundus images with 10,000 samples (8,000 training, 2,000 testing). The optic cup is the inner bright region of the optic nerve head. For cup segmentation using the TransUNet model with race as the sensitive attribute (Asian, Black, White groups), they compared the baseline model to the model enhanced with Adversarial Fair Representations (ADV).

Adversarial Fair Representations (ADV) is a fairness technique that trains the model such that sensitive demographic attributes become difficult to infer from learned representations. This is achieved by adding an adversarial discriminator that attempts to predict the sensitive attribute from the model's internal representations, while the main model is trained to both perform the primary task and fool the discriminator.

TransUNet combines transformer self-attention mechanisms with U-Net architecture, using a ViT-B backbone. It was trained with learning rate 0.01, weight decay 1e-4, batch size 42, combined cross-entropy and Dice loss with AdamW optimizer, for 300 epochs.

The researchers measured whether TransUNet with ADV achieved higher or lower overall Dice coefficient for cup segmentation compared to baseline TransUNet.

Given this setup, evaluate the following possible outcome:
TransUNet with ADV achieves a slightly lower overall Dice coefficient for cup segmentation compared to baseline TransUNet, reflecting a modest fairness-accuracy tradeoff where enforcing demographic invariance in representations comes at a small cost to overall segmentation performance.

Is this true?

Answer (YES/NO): YES